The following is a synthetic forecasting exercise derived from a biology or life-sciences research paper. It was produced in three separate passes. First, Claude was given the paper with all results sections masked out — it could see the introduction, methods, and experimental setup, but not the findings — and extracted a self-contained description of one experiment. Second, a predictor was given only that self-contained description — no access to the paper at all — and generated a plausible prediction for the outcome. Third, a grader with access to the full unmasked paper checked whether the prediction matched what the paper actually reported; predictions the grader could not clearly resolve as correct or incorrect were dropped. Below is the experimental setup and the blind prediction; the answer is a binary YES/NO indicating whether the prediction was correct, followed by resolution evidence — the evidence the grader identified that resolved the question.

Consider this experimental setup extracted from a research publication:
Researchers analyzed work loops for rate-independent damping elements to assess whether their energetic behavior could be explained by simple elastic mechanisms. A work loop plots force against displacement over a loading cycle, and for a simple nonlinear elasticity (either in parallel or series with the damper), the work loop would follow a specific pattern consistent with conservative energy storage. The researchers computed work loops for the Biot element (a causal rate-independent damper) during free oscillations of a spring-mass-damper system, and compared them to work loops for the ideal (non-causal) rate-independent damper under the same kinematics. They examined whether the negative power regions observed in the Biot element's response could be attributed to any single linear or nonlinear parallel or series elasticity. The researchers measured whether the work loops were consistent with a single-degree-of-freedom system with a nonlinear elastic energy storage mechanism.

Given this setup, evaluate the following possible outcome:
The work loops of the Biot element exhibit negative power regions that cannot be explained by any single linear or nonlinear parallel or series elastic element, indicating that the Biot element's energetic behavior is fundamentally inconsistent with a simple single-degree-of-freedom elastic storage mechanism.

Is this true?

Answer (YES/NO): YES